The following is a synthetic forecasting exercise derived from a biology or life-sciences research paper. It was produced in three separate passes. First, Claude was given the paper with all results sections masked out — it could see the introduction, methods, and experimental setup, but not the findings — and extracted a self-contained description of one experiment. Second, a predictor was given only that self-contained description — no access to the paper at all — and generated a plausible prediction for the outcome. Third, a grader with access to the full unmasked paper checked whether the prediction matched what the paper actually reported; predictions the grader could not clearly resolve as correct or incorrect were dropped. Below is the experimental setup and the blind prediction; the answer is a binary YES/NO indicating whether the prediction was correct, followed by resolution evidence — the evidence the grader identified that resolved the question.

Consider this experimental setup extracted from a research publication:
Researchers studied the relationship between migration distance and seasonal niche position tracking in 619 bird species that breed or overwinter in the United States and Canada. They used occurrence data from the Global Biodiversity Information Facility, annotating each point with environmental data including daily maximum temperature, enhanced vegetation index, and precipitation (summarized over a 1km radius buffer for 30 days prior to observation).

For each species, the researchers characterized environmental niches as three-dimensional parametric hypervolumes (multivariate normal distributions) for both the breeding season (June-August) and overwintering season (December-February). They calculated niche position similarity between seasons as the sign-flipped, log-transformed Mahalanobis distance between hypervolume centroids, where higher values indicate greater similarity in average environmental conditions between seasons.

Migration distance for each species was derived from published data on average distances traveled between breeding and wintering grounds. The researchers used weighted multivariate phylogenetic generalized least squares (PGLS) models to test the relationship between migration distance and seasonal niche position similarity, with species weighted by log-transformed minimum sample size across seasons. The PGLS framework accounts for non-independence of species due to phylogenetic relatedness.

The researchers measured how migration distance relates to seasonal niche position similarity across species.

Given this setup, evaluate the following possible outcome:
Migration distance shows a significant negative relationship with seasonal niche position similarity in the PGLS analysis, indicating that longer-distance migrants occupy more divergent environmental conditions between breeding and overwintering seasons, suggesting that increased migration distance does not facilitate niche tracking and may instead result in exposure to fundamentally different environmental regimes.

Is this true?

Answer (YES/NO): NO